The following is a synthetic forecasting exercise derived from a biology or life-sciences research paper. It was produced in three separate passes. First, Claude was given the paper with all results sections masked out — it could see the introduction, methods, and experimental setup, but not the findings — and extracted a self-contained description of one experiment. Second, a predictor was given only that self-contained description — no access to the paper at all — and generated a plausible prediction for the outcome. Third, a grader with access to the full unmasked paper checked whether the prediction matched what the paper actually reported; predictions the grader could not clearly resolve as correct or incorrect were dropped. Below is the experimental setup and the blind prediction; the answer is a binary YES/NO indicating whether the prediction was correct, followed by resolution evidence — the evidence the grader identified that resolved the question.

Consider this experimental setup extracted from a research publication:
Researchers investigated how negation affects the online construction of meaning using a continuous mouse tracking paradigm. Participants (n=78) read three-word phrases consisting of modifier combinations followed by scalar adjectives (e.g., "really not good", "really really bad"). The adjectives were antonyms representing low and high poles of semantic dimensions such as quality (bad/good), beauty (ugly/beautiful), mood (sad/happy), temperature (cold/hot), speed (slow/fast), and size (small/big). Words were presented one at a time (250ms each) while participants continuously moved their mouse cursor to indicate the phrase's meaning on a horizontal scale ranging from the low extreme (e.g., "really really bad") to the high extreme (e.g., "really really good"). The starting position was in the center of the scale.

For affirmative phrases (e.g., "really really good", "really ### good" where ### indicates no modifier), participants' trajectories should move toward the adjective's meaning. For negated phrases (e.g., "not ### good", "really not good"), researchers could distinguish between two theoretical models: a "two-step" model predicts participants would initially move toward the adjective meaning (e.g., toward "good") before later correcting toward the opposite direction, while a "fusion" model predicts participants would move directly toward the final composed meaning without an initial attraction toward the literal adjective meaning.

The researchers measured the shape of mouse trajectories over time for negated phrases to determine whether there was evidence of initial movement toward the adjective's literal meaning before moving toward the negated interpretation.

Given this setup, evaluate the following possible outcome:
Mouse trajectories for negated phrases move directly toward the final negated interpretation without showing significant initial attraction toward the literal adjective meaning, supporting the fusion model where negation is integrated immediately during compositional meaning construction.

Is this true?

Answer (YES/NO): NO